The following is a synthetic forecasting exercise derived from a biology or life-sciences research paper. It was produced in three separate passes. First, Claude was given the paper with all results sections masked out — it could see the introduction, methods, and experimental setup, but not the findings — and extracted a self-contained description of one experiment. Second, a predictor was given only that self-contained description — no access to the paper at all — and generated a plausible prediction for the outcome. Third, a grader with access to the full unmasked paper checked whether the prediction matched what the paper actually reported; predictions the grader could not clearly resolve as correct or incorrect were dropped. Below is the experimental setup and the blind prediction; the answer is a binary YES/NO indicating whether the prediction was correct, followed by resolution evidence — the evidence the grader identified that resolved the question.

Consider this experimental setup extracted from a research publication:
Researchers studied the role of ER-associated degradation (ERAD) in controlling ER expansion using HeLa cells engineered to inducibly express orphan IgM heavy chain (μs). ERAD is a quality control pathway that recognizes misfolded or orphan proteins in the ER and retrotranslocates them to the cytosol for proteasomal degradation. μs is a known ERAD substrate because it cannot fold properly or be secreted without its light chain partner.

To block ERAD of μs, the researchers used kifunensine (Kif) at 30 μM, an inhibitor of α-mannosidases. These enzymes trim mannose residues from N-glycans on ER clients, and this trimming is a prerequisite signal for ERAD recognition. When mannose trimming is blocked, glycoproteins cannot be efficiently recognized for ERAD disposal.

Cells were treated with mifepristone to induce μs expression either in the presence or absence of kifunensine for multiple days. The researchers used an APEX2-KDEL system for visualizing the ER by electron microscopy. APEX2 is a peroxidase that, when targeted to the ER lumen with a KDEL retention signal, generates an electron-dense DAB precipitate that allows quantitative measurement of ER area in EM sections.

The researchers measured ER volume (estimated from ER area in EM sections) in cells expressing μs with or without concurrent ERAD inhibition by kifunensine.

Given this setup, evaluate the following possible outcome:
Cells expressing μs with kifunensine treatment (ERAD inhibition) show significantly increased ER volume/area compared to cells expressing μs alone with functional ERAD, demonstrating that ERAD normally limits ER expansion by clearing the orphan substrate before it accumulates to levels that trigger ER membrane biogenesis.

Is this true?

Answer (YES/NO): YES